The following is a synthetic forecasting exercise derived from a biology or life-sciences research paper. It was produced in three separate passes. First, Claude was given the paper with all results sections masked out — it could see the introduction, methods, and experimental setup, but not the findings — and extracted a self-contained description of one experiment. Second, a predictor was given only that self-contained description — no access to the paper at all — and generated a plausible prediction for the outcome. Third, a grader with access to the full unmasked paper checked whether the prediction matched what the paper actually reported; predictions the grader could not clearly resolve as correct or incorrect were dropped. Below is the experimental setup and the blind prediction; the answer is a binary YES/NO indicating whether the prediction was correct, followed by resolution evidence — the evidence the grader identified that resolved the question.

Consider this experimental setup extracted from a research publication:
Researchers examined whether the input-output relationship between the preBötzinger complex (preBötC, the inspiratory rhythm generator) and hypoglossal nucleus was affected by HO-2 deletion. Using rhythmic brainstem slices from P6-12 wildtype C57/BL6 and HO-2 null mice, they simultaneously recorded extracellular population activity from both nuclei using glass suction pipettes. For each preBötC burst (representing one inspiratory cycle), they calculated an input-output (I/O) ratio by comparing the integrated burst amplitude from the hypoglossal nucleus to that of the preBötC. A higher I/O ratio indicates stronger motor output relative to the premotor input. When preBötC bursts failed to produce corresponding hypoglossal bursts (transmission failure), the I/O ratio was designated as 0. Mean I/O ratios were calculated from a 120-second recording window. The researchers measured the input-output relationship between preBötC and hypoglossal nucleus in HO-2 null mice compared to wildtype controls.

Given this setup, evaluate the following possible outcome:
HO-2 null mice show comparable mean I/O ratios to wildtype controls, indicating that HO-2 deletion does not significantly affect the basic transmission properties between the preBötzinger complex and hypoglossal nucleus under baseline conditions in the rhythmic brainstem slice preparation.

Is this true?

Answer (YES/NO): NO